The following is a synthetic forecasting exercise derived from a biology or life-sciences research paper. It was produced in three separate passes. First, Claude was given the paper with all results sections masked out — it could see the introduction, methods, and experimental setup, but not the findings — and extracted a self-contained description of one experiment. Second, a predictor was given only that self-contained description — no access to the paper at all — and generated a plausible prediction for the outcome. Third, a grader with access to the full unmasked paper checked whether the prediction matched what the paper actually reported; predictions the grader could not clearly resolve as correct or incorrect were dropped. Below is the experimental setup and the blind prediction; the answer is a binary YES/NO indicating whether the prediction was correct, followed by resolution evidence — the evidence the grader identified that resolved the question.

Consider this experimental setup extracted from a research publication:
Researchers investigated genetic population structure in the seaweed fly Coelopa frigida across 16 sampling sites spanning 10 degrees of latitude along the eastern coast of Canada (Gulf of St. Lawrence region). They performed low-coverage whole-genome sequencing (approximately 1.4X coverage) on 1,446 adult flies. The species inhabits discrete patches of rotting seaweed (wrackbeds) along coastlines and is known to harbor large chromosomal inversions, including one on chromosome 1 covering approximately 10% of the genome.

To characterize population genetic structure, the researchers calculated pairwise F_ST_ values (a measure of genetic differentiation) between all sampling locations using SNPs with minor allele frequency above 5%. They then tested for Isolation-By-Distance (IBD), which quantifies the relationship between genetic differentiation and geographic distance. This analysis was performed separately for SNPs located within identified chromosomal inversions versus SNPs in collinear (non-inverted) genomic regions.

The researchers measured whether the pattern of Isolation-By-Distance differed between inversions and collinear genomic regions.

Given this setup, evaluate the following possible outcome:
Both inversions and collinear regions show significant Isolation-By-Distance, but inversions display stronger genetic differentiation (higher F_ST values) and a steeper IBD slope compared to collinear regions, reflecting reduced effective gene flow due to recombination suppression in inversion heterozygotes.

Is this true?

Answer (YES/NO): NO